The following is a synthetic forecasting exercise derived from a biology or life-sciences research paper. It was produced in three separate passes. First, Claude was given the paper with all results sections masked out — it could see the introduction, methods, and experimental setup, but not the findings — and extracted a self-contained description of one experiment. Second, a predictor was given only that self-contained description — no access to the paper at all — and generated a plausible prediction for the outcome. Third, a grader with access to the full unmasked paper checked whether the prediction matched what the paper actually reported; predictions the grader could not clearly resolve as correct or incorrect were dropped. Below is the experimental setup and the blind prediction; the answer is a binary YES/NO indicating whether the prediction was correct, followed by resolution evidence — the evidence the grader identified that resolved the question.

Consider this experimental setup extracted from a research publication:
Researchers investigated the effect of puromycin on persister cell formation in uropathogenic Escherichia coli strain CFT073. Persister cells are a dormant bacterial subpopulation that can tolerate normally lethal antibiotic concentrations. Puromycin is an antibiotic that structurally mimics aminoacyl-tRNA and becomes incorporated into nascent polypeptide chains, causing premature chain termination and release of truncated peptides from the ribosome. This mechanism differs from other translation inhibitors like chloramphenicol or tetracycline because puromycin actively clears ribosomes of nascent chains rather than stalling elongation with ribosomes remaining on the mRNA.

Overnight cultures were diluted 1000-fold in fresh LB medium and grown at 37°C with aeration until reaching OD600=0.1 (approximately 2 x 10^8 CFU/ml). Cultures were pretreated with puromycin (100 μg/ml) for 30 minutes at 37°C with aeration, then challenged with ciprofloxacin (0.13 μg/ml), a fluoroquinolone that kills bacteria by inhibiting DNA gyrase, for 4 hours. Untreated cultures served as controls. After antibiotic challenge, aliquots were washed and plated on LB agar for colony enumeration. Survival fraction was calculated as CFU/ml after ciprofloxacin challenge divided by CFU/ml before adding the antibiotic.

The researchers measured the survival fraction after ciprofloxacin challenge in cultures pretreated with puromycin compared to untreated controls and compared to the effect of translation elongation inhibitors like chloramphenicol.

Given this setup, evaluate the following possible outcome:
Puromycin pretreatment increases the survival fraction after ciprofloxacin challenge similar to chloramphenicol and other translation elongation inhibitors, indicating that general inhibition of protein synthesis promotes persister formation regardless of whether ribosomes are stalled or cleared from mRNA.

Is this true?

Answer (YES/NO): YES